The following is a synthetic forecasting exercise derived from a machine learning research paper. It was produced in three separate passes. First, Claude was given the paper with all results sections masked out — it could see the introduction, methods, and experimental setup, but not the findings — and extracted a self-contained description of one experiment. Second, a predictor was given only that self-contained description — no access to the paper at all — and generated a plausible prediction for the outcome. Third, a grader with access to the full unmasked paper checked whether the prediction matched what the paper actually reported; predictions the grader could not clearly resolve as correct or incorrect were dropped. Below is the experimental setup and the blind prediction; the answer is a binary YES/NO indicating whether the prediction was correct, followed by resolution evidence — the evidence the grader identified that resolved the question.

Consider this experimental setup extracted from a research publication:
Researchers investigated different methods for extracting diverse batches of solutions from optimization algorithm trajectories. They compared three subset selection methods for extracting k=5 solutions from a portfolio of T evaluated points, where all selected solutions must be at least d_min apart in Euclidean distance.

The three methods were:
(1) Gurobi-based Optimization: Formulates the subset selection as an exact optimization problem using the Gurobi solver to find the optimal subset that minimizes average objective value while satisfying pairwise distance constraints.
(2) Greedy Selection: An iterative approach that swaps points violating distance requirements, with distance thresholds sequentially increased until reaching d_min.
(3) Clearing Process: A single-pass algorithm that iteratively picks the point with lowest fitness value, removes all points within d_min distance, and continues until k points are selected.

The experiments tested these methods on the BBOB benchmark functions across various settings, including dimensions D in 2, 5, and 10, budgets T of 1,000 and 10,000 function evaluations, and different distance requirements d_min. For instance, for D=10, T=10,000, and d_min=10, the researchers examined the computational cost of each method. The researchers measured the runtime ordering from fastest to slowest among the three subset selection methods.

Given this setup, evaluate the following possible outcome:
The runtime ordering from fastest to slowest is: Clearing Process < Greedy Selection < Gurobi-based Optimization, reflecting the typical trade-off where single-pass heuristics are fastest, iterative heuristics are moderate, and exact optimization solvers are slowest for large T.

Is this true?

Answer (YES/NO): YES